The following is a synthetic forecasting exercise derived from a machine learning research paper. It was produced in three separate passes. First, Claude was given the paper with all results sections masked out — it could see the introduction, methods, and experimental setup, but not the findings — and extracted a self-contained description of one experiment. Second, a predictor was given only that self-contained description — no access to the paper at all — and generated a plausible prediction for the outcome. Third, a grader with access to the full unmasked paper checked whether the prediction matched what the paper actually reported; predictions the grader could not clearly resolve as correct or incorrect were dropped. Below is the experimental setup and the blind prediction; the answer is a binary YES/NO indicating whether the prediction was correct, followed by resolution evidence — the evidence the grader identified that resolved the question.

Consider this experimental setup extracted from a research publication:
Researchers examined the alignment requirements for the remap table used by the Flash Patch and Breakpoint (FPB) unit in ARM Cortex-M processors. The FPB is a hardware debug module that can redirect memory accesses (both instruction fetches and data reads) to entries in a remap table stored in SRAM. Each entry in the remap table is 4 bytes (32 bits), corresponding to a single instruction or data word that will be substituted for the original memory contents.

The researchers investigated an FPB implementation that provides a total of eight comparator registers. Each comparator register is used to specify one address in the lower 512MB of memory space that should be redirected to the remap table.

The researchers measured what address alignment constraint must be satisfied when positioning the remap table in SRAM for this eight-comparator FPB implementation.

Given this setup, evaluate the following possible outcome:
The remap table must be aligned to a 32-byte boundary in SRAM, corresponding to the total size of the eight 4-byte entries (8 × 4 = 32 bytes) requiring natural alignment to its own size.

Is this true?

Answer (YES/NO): YES